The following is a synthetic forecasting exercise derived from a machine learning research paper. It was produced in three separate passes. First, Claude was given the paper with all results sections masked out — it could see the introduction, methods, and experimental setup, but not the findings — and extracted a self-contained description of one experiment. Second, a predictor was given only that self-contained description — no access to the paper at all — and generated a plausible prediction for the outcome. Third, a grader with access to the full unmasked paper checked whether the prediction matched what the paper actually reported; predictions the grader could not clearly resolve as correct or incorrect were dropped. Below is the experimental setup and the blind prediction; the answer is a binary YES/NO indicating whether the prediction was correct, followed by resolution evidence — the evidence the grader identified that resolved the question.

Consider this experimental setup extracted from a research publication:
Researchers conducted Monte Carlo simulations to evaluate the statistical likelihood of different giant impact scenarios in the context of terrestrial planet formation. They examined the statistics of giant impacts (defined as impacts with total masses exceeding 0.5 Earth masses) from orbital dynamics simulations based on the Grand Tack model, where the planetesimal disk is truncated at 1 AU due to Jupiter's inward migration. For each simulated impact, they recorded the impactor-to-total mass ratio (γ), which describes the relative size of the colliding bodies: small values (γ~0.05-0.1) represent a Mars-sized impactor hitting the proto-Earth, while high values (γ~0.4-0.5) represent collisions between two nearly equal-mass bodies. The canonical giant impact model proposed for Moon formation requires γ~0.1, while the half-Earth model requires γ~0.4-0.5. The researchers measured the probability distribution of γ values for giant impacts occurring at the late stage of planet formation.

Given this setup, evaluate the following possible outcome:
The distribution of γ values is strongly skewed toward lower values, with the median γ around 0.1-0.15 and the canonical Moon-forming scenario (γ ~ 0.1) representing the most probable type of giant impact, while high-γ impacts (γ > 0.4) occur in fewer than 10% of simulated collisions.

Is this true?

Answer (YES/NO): NO